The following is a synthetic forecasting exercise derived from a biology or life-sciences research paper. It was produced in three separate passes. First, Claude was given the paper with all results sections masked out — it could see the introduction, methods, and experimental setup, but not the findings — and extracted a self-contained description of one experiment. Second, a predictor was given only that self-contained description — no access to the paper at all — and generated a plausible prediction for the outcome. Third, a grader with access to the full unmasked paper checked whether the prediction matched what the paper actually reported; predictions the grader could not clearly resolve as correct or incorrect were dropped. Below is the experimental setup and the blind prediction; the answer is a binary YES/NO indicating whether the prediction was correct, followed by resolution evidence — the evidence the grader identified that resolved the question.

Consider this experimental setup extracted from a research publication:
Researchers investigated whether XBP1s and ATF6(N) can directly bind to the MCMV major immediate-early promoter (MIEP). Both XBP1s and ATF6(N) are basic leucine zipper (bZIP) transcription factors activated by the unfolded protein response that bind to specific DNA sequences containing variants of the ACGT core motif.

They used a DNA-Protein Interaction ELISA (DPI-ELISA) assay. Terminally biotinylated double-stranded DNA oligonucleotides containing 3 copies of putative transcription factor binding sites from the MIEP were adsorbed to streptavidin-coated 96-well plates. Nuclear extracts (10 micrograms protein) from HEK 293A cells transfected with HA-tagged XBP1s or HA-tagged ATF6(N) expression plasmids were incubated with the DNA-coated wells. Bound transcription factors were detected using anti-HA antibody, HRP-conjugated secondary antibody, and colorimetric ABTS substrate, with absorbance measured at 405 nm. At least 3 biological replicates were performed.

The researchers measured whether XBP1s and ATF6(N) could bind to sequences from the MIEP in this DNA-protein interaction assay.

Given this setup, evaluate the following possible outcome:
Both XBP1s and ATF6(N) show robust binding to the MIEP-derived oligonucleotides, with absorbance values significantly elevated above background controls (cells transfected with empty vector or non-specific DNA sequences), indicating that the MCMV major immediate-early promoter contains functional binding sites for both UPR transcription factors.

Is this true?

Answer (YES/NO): YES